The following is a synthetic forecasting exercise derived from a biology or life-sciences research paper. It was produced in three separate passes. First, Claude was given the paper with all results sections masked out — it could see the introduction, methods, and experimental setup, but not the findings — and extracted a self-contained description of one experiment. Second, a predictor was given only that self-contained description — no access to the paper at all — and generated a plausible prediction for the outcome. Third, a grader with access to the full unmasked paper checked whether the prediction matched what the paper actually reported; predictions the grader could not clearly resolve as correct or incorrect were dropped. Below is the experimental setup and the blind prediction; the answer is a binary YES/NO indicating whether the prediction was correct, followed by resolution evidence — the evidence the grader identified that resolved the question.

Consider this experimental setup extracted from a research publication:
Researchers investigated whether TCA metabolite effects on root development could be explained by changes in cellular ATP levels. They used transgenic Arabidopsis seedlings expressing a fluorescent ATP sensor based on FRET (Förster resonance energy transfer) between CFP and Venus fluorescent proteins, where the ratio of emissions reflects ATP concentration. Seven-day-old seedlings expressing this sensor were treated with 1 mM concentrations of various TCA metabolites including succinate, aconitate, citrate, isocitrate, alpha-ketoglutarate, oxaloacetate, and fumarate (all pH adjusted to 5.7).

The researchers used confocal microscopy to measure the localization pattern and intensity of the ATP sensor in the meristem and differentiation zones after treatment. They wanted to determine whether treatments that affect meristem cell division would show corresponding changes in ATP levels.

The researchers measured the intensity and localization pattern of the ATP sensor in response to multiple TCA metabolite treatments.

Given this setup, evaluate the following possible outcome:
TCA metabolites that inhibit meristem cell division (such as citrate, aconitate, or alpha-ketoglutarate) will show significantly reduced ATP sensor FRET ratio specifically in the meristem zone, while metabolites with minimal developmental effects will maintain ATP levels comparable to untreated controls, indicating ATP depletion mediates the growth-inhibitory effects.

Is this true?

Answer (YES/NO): NO